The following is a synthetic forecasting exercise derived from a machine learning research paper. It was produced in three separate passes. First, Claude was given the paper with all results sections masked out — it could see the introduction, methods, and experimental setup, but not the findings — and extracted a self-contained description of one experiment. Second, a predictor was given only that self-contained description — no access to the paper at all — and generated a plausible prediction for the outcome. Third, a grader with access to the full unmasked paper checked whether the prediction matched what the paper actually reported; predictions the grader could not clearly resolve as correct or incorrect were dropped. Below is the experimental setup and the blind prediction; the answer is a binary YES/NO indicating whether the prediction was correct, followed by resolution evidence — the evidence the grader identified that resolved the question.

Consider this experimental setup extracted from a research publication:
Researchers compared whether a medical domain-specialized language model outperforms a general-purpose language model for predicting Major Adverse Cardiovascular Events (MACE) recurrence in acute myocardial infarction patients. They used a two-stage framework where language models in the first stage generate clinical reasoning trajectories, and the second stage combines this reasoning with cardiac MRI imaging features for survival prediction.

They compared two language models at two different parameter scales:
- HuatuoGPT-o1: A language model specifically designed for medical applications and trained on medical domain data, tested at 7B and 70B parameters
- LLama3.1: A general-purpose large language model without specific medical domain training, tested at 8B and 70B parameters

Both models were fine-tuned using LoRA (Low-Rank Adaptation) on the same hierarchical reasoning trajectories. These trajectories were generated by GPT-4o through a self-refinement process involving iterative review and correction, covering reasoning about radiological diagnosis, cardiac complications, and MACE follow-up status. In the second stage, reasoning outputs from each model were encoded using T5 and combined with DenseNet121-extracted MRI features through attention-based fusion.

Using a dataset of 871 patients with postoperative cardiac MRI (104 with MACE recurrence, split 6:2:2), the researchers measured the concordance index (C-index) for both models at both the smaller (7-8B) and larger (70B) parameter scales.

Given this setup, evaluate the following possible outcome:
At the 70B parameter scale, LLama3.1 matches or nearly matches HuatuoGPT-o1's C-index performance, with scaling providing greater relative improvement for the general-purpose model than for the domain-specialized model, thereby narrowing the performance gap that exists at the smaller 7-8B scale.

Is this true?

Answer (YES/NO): NO